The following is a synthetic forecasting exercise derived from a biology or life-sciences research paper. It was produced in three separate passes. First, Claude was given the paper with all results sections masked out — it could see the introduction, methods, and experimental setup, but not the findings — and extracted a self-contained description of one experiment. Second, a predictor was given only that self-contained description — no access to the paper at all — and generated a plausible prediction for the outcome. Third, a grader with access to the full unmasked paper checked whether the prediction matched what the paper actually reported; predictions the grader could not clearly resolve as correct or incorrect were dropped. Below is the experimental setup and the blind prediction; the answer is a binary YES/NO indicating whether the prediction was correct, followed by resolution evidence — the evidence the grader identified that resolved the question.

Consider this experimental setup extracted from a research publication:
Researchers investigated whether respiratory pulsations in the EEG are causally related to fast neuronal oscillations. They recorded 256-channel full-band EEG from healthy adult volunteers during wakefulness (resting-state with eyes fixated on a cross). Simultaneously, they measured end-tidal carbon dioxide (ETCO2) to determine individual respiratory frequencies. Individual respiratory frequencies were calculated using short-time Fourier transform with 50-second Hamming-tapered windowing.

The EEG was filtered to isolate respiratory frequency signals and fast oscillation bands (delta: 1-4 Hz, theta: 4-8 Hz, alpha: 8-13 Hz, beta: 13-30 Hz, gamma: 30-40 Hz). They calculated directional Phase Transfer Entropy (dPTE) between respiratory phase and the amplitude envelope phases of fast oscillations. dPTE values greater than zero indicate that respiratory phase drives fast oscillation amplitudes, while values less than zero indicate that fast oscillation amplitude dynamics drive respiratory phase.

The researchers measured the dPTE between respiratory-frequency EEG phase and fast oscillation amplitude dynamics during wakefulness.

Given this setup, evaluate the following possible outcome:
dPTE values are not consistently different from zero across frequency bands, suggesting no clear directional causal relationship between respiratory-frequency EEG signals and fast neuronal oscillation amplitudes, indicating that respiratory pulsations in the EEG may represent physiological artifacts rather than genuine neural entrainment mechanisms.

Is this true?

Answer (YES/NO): NO